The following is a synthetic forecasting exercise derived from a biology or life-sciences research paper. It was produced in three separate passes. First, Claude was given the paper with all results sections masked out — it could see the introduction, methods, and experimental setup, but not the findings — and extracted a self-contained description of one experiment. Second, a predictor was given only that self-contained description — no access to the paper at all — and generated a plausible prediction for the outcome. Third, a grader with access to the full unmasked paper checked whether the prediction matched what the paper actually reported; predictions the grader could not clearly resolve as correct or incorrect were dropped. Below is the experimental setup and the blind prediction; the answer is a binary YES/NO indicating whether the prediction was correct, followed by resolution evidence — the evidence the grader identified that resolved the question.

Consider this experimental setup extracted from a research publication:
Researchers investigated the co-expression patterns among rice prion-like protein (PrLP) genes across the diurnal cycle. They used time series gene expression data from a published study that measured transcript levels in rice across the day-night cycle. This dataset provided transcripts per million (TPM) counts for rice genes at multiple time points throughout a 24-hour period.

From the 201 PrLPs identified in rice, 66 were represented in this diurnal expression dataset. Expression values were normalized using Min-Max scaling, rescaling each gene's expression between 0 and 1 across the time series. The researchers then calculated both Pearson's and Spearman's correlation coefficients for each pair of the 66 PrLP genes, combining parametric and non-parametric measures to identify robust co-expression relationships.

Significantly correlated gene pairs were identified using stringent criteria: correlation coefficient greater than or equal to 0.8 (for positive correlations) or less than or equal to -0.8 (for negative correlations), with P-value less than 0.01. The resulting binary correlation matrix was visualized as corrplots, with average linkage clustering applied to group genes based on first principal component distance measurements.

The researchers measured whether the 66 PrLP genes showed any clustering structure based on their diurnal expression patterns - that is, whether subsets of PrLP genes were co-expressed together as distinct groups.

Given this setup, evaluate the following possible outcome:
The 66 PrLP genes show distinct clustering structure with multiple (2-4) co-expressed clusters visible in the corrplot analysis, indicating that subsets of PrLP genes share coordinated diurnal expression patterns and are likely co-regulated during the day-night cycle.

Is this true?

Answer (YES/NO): YES